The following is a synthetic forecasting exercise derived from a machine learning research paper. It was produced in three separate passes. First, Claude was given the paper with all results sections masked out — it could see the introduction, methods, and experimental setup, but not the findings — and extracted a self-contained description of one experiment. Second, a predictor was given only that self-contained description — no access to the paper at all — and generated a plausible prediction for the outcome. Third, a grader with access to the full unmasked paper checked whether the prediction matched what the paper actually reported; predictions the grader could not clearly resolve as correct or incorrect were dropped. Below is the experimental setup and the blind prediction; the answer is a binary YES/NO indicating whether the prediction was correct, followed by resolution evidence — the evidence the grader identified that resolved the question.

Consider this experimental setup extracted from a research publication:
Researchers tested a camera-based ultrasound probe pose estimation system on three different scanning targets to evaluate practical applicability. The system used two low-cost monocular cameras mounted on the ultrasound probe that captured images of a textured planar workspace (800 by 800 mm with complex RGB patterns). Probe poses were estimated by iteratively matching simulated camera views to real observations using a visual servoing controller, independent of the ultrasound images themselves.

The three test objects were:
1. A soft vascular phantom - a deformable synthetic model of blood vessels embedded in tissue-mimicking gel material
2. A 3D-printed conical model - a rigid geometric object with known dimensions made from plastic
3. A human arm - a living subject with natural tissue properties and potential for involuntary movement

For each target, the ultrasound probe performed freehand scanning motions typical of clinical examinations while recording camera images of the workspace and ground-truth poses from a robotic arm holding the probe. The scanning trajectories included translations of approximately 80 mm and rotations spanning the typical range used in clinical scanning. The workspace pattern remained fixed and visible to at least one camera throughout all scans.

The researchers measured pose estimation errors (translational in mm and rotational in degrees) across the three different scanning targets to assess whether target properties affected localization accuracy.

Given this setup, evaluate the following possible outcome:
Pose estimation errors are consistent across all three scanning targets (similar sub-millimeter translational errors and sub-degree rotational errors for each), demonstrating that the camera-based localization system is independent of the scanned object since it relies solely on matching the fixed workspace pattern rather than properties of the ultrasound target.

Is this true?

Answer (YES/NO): NO